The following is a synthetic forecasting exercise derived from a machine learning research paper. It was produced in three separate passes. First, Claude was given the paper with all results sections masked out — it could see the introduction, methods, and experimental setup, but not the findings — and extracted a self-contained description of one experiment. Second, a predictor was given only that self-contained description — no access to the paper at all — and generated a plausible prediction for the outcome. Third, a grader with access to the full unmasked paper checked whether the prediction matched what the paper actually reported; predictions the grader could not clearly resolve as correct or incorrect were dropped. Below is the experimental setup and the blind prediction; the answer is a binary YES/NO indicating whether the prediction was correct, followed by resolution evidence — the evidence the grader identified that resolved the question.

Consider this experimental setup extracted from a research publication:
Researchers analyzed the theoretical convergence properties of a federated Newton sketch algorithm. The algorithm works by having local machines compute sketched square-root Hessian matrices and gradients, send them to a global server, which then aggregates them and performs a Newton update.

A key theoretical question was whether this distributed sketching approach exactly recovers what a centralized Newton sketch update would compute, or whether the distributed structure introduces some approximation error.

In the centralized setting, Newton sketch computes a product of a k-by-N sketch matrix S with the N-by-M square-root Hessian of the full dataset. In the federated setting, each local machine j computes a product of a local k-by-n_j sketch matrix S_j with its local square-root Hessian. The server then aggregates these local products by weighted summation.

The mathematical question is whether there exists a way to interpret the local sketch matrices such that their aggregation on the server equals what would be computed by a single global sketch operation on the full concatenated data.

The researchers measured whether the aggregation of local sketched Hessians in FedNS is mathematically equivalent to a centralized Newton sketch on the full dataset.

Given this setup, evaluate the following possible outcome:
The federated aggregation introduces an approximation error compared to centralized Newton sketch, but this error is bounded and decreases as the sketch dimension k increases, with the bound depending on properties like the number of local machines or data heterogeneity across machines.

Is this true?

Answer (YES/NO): NO